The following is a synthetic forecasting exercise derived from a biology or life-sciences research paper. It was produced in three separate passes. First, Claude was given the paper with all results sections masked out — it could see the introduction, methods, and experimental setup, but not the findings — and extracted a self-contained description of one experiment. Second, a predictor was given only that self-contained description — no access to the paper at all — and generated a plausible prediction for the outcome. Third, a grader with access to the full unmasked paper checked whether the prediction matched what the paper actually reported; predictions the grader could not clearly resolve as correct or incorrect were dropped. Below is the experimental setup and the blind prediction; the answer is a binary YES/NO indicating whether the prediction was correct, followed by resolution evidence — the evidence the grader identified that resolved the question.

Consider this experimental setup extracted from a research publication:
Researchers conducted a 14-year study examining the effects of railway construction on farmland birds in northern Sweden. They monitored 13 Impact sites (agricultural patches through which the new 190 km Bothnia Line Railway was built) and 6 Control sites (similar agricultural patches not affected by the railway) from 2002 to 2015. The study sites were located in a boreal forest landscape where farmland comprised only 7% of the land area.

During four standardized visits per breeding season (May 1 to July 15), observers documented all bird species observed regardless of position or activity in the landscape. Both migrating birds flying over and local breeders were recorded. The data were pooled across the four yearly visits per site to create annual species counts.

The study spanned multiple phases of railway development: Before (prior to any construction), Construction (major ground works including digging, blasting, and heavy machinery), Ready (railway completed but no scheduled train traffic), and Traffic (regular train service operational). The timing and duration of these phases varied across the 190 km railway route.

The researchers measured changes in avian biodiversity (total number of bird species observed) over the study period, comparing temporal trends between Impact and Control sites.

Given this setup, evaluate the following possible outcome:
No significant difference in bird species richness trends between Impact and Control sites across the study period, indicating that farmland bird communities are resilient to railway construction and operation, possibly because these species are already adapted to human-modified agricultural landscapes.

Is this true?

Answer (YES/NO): NO